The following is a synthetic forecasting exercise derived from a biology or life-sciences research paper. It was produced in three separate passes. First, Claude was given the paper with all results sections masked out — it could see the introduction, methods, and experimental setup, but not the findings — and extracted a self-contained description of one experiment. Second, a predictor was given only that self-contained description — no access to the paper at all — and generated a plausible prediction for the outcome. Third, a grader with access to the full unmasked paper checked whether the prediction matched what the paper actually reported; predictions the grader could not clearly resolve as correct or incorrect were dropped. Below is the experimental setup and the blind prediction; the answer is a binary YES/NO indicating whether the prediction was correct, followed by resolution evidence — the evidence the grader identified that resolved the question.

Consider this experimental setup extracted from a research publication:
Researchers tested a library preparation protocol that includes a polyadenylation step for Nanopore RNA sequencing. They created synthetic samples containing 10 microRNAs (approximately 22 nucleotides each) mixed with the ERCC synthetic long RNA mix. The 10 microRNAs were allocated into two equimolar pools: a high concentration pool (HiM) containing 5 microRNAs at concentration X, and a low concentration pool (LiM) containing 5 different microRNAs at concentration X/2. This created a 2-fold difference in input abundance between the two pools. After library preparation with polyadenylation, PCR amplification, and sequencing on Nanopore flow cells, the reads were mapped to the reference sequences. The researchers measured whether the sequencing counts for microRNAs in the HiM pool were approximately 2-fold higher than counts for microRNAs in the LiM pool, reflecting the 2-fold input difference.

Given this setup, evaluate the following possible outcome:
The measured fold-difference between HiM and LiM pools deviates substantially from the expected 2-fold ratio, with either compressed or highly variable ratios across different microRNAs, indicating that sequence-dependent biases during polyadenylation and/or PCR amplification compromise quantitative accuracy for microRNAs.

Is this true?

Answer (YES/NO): NO